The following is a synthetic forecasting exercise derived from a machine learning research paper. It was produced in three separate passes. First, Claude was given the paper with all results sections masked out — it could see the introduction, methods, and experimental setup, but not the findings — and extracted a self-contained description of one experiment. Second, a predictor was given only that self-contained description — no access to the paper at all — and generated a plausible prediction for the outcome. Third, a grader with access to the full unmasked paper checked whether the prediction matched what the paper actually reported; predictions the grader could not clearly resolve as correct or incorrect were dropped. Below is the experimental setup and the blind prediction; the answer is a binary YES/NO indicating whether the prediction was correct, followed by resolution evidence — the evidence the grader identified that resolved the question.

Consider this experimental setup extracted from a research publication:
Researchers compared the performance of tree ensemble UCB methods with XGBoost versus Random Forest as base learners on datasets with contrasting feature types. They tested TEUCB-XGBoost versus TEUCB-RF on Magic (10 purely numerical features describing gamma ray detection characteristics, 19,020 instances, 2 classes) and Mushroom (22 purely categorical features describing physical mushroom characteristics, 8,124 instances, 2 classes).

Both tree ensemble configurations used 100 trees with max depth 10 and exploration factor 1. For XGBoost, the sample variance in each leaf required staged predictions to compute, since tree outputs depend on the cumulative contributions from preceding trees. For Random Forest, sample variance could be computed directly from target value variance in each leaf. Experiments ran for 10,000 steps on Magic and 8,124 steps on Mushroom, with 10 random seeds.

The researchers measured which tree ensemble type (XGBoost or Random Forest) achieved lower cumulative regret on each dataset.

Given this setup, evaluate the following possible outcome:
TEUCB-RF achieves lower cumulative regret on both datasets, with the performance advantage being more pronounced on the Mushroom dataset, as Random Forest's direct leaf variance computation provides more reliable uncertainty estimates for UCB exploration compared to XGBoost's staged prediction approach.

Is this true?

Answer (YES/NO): YES